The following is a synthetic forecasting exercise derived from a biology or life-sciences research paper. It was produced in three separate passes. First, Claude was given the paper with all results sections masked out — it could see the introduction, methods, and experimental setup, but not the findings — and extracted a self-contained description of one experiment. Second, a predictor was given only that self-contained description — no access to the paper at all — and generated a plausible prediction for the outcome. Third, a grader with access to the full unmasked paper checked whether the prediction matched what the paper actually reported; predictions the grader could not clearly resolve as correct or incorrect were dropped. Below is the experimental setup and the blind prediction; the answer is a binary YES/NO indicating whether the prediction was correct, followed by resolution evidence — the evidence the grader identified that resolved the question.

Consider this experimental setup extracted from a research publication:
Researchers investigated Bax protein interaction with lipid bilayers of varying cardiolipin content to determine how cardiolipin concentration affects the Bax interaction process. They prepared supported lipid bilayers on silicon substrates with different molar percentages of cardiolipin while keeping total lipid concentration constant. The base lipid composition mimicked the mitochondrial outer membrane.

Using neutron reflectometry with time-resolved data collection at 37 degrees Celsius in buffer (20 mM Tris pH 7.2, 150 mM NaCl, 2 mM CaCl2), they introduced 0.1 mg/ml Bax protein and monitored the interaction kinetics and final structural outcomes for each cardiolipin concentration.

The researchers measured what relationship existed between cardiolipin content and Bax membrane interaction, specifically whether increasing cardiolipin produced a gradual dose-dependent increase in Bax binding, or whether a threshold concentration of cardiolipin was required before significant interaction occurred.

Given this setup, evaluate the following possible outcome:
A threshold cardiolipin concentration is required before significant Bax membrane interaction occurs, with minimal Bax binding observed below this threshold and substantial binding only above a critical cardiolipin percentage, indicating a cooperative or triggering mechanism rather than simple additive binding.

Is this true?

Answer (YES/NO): NO